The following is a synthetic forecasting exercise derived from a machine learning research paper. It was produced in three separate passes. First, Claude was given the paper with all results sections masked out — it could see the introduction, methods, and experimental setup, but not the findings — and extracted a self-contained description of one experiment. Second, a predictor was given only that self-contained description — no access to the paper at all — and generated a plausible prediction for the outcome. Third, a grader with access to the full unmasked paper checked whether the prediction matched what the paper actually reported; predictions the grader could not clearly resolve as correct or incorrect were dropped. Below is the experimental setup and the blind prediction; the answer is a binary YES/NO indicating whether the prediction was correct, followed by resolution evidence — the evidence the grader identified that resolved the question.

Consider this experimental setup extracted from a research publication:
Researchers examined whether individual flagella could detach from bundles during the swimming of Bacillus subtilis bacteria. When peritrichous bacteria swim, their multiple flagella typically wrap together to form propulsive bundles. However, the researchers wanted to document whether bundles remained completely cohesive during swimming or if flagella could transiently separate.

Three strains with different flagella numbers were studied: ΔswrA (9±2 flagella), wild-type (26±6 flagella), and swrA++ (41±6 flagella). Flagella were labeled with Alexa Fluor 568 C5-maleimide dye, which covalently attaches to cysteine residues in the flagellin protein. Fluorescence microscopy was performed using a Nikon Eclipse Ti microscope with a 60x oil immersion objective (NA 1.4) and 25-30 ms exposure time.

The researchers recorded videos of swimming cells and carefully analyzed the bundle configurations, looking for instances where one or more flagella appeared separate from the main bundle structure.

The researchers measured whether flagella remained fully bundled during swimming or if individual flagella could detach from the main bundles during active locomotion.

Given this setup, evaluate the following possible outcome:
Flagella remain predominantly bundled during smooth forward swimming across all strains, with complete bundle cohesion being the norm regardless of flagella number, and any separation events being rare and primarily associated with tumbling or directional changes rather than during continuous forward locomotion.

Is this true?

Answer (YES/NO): NO